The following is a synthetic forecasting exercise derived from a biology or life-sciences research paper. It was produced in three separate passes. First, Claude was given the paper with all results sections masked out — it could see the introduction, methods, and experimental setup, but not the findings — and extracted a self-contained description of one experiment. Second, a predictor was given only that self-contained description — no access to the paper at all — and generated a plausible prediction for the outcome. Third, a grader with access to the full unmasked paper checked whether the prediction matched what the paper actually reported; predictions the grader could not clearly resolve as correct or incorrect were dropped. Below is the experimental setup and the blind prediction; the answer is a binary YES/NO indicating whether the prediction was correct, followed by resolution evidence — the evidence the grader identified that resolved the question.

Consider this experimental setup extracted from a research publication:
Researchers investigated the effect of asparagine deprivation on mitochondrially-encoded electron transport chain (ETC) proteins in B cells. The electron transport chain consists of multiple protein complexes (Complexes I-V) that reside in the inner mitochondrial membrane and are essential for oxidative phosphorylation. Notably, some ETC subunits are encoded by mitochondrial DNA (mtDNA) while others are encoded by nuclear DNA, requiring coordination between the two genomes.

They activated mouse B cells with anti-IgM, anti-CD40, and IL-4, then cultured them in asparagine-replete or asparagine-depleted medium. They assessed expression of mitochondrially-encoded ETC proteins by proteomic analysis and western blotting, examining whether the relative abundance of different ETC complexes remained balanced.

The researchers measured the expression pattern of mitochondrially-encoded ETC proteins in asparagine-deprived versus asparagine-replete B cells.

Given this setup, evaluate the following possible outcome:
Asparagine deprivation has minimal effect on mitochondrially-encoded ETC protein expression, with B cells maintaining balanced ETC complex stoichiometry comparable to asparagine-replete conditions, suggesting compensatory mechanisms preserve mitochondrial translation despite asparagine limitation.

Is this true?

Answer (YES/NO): NO